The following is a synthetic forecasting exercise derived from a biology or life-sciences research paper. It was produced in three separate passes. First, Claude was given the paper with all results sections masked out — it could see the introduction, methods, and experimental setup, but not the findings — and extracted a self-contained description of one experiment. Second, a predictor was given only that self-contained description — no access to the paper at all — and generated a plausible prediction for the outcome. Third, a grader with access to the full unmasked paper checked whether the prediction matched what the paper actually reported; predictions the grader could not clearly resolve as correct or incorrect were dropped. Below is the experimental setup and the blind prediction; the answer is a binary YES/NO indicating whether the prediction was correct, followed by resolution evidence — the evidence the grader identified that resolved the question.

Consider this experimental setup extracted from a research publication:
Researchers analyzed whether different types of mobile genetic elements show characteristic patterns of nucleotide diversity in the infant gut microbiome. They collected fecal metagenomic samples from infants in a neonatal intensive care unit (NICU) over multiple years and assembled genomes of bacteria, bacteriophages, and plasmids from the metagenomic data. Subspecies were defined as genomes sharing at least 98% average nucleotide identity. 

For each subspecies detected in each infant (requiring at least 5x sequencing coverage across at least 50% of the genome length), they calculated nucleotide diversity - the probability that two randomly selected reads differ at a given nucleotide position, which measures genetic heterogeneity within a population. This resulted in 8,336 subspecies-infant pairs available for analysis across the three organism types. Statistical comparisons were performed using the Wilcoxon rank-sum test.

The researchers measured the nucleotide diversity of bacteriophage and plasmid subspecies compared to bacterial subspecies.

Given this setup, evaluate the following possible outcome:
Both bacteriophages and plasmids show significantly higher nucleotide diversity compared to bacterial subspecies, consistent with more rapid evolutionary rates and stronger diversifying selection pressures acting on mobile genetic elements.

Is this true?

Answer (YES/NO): NO